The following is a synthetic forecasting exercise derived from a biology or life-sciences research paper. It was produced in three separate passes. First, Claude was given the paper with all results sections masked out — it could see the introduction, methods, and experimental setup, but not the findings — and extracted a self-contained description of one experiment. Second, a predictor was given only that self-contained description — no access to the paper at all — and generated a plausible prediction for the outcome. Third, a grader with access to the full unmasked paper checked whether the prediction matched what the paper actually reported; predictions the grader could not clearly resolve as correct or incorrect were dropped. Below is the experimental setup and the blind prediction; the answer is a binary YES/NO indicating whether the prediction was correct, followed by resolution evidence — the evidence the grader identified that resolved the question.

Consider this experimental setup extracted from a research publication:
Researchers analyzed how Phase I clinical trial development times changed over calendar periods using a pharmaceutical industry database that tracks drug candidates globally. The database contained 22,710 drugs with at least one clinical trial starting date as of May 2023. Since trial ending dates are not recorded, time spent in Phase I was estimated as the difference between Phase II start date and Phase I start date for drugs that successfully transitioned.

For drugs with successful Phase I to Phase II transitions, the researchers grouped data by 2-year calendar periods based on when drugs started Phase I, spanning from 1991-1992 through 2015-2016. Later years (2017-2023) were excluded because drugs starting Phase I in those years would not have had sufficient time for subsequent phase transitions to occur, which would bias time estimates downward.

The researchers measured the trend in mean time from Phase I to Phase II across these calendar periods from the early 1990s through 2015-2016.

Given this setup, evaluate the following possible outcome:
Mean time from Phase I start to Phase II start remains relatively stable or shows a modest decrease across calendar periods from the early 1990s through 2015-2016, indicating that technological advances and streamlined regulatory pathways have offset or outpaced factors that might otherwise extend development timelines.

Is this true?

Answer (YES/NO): NO